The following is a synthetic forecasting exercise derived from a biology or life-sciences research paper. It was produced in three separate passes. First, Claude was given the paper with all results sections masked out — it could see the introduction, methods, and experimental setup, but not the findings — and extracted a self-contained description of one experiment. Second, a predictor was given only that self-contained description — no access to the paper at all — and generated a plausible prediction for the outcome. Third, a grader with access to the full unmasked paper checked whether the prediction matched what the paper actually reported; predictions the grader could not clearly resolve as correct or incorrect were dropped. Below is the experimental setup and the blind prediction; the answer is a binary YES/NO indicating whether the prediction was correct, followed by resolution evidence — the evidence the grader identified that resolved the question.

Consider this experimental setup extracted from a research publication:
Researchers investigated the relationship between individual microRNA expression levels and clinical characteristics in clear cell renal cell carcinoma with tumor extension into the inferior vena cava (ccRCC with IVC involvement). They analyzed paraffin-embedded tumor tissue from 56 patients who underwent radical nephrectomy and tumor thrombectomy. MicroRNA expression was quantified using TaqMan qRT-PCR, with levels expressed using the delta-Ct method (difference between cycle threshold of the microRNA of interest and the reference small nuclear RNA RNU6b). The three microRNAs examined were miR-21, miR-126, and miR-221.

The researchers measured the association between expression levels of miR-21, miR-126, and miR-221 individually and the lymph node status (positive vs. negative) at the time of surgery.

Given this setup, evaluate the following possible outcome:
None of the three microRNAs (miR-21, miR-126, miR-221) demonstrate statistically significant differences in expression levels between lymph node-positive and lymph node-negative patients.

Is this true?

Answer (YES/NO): NO